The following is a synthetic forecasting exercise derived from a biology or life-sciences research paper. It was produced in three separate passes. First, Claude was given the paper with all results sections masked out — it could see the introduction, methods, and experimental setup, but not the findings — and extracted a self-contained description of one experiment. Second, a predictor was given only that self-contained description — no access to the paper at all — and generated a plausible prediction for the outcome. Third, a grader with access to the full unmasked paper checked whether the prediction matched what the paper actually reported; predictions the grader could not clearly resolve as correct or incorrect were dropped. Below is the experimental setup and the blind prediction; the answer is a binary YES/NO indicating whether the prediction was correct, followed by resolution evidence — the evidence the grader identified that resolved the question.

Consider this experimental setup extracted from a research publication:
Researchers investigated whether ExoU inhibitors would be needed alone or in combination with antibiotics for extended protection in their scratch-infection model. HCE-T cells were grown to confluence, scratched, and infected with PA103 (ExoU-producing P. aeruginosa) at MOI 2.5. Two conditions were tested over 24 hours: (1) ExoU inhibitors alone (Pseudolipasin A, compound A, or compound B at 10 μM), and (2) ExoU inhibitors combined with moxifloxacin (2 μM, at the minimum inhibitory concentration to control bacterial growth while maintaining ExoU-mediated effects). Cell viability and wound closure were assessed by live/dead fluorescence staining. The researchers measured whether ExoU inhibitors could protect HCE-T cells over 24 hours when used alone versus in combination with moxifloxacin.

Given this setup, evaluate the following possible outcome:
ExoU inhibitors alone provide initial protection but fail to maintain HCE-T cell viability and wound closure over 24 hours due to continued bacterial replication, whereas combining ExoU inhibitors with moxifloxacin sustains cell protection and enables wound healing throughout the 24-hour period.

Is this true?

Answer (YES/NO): YES